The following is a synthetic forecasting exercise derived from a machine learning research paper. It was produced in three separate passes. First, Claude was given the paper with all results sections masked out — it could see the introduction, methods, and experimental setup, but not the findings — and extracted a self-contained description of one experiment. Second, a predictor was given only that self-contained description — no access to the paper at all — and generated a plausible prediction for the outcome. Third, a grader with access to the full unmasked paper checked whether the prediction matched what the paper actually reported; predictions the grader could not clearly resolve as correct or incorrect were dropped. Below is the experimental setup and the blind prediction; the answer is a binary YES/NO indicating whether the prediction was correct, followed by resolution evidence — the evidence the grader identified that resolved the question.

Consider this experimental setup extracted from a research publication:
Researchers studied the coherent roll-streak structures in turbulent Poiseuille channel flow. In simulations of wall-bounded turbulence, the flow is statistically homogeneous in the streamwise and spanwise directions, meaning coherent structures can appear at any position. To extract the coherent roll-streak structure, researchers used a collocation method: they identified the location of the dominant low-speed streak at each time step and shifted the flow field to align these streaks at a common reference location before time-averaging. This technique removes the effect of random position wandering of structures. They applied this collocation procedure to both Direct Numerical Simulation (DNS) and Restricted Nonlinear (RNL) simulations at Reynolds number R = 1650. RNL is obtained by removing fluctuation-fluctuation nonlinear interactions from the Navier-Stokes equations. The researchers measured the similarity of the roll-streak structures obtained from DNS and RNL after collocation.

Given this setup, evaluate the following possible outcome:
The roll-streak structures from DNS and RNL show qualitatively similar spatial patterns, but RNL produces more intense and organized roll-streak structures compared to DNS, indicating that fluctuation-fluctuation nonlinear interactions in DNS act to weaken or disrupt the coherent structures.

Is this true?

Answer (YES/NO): NO